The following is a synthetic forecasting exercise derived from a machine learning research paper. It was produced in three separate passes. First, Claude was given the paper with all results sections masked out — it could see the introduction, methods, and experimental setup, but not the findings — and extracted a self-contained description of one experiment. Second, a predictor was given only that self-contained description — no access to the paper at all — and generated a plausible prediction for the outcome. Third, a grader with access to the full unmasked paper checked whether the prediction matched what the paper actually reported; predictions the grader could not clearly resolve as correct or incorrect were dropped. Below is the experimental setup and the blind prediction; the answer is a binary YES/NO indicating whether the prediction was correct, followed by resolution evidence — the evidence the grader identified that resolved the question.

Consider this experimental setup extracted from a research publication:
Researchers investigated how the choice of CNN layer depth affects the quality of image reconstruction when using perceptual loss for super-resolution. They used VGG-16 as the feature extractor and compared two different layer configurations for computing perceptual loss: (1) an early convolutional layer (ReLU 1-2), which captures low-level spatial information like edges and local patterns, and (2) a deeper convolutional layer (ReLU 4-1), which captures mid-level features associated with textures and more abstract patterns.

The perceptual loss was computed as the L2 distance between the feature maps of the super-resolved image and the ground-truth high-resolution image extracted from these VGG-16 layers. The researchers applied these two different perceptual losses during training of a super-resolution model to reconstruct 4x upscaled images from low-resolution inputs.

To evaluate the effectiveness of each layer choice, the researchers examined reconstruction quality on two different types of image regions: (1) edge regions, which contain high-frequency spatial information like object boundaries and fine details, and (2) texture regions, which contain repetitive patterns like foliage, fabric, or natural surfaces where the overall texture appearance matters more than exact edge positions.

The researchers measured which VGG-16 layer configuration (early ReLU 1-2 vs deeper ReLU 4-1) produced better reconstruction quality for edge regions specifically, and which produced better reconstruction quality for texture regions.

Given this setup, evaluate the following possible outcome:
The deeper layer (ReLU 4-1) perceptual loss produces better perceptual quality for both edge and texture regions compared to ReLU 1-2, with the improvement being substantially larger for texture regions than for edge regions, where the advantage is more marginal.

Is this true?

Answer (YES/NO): NO